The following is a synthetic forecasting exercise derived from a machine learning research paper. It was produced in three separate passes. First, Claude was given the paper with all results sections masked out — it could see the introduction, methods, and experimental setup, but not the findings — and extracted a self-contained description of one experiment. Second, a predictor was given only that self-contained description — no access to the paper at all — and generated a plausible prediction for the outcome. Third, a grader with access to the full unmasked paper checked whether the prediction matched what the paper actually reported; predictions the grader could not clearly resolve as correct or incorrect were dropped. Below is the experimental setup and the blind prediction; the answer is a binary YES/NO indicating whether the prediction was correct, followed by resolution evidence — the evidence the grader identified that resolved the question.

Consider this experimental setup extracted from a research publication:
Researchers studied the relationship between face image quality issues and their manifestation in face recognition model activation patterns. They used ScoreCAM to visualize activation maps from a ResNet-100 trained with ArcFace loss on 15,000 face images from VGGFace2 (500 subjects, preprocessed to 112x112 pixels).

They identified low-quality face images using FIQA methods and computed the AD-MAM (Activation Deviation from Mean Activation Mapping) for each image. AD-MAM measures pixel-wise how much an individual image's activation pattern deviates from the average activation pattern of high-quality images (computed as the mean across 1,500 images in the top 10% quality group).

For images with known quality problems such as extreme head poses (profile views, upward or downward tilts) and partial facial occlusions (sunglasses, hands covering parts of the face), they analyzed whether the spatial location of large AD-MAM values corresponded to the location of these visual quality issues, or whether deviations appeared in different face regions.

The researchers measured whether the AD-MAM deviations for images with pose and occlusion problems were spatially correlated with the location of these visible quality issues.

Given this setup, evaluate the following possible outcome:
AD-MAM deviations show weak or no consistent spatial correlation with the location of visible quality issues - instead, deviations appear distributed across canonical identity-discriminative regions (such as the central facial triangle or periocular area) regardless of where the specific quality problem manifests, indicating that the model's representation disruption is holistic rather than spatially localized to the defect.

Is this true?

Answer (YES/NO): NO